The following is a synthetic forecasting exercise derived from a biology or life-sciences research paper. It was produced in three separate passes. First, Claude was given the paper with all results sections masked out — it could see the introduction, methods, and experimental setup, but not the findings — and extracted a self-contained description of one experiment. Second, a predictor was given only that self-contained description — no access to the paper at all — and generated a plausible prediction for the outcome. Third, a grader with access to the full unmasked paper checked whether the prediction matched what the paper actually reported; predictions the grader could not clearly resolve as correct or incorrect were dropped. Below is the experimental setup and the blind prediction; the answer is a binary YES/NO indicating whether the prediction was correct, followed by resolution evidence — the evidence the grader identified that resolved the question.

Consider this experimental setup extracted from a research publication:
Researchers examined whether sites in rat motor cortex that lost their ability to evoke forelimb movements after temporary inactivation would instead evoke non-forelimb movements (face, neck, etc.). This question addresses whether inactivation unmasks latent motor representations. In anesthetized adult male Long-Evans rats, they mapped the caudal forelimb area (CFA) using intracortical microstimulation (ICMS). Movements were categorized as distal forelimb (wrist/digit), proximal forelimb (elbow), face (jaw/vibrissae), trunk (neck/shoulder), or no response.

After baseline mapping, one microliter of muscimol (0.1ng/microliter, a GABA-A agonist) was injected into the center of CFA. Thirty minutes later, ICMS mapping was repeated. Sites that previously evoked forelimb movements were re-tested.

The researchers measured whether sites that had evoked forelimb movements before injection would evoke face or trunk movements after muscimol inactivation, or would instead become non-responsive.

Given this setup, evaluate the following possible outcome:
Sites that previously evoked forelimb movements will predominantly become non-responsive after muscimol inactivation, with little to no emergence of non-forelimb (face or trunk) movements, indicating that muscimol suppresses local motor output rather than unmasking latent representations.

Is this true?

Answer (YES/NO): YES